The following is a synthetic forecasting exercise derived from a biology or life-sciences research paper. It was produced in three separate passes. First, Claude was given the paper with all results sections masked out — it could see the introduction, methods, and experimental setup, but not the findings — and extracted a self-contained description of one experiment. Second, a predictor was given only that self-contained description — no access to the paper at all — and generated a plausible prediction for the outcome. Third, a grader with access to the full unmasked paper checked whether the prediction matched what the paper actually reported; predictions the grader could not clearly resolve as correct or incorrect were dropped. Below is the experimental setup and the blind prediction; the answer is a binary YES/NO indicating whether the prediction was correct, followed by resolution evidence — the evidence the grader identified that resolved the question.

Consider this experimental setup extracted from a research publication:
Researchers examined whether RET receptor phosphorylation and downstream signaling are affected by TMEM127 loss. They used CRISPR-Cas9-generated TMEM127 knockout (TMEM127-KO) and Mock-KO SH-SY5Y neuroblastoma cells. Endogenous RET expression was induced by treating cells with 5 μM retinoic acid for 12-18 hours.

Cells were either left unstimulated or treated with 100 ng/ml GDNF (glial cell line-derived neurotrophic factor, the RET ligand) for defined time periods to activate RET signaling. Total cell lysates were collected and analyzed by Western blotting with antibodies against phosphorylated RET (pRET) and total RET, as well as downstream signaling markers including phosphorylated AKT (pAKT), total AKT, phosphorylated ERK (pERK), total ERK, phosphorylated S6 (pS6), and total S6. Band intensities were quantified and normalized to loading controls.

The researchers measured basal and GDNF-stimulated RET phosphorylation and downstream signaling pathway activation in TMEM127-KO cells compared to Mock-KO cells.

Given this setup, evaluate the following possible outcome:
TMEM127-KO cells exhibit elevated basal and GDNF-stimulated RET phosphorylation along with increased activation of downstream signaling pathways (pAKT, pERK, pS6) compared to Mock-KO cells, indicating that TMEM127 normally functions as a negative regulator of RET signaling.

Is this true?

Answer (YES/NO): NO